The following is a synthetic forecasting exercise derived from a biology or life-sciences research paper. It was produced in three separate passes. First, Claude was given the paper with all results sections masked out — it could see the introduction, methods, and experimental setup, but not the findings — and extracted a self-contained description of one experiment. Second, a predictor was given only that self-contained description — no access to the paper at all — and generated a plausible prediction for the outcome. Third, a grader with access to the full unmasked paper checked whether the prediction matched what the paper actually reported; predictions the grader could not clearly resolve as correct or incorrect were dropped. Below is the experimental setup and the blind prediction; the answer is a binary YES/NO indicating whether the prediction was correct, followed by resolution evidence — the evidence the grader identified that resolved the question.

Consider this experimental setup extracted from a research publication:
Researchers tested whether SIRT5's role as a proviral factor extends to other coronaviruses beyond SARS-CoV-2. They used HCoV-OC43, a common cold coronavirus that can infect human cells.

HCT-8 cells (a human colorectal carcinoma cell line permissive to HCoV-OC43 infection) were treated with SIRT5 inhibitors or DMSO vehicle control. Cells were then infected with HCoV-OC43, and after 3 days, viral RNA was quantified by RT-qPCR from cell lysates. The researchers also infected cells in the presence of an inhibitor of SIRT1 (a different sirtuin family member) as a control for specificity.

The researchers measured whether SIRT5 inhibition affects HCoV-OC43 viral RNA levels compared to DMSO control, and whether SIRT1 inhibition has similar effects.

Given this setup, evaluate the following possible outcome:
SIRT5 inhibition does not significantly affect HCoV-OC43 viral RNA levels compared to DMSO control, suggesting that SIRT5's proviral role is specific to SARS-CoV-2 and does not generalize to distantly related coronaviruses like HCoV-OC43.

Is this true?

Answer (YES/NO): NO